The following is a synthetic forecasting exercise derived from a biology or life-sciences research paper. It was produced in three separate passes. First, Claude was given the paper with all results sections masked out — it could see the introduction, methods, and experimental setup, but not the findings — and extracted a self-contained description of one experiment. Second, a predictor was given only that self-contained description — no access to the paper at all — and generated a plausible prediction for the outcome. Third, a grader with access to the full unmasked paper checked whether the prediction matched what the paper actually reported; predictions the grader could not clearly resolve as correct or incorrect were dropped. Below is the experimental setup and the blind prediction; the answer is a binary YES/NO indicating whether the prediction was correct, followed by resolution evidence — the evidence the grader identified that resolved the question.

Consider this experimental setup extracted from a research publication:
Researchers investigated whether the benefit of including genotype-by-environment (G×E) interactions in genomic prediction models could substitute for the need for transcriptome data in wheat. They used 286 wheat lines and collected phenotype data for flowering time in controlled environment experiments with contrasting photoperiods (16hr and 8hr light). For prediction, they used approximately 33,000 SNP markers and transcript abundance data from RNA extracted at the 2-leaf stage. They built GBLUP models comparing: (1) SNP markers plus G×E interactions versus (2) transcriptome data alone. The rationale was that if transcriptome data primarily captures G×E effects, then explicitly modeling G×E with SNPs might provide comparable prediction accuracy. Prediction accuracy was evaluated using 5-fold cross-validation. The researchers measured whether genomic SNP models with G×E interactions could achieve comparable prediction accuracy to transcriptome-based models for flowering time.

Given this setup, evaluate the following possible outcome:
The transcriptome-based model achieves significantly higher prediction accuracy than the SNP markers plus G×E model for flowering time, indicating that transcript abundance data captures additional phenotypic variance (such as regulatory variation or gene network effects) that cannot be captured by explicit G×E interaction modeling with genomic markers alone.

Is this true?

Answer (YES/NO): NO